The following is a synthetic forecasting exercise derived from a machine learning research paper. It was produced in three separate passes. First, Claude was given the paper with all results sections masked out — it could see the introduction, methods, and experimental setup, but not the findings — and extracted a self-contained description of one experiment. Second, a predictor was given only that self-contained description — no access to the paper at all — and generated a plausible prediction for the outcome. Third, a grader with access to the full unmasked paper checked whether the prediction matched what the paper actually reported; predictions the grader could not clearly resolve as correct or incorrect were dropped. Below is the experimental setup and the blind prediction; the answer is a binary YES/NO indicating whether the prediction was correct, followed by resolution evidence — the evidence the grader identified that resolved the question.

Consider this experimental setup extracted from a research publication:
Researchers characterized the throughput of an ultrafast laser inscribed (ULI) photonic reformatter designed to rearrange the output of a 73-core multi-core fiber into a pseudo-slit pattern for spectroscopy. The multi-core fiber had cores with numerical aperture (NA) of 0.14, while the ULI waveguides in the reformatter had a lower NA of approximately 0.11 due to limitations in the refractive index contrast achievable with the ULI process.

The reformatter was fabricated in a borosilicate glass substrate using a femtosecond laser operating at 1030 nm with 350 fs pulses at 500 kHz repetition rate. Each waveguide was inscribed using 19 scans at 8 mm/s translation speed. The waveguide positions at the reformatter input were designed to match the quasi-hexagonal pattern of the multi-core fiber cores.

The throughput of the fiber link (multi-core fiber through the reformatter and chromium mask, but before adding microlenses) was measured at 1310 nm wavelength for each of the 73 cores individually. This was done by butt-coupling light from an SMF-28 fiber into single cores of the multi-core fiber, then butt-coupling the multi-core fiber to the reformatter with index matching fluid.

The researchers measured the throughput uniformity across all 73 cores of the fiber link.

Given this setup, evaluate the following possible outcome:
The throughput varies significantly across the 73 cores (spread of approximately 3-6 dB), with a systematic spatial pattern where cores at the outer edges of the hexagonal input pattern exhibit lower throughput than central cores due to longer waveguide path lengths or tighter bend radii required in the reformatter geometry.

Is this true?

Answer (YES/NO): NO